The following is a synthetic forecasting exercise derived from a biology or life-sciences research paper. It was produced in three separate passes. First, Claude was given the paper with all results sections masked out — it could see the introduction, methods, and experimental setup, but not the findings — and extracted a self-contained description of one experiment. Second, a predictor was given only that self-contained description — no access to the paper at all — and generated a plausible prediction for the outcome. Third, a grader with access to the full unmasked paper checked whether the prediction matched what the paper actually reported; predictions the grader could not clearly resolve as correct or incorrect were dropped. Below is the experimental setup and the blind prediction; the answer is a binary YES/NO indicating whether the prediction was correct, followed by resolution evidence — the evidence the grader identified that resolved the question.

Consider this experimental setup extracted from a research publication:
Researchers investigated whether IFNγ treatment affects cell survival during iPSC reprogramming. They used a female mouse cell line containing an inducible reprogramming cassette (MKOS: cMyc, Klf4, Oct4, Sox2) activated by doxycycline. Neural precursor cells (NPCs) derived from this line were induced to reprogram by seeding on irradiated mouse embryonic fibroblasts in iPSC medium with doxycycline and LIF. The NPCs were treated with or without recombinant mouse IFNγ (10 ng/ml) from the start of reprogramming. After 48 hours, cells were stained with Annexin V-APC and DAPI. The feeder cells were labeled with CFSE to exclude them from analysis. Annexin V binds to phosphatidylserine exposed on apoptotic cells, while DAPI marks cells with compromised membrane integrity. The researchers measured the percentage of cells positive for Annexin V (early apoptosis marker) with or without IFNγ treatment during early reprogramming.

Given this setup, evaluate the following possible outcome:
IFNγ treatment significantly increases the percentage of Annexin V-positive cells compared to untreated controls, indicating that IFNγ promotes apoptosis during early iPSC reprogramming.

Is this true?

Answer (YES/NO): NO